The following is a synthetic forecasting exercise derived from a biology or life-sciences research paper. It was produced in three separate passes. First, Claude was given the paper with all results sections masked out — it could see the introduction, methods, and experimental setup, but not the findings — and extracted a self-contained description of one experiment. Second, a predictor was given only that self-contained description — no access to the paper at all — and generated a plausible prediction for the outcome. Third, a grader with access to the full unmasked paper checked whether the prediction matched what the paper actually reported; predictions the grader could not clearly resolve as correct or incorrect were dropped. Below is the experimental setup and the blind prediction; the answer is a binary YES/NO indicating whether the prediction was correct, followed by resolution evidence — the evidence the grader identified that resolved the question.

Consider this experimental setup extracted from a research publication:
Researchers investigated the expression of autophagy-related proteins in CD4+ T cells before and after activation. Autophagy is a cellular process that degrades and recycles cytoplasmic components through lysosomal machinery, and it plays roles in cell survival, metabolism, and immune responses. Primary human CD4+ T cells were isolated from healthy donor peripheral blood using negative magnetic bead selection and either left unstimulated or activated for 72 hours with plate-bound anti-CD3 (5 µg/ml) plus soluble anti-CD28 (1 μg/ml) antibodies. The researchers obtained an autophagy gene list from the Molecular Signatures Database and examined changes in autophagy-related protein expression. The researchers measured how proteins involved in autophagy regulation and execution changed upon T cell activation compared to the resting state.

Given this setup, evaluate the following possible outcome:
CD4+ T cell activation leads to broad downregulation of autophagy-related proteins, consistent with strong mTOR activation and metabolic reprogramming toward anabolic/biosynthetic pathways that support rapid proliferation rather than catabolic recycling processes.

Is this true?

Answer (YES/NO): NO